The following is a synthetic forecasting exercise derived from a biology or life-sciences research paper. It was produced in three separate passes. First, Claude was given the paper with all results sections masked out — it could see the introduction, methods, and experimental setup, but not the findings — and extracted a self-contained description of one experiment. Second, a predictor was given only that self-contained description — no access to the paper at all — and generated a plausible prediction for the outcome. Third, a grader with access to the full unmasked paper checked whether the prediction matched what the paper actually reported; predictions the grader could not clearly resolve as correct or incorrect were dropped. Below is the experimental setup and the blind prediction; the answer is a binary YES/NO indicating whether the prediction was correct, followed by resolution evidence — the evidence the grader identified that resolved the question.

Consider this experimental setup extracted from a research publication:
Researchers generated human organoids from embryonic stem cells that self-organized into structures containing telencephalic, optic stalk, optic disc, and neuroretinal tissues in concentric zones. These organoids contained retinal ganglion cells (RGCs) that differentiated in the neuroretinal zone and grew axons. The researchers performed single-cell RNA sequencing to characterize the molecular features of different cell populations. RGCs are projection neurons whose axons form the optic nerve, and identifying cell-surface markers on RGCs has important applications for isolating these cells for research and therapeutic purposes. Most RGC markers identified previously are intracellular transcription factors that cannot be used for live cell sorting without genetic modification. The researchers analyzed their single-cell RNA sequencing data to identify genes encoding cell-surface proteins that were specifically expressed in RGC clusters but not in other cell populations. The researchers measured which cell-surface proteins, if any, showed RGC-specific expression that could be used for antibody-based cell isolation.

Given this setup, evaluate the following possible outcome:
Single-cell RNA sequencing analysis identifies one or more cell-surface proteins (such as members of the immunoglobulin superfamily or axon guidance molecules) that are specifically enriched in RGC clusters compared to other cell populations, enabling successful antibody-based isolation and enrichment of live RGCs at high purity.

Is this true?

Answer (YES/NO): YES